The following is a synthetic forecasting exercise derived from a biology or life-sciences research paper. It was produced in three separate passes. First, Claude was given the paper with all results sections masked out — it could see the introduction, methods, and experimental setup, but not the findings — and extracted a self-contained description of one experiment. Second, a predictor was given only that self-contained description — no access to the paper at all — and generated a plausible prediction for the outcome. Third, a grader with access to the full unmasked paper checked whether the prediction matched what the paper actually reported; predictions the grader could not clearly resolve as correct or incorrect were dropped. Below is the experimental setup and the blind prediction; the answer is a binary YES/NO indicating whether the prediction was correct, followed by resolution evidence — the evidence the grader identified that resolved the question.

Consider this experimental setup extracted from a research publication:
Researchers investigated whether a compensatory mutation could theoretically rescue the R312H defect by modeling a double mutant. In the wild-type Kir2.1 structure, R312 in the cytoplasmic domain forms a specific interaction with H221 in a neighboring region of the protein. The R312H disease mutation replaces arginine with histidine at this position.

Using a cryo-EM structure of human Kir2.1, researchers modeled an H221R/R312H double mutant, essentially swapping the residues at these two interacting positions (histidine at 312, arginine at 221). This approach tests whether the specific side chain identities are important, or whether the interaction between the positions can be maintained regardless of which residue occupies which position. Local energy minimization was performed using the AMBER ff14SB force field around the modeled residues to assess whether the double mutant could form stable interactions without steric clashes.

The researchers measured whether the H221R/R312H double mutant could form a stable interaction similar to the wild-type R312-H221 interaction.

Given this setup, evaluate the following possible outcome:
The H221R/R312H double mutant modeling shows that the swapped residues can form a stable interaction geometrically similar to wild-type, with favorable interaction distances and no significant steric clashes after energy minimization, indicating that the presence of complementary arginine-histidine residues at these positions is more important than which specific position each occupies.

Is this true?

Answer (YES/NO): NO